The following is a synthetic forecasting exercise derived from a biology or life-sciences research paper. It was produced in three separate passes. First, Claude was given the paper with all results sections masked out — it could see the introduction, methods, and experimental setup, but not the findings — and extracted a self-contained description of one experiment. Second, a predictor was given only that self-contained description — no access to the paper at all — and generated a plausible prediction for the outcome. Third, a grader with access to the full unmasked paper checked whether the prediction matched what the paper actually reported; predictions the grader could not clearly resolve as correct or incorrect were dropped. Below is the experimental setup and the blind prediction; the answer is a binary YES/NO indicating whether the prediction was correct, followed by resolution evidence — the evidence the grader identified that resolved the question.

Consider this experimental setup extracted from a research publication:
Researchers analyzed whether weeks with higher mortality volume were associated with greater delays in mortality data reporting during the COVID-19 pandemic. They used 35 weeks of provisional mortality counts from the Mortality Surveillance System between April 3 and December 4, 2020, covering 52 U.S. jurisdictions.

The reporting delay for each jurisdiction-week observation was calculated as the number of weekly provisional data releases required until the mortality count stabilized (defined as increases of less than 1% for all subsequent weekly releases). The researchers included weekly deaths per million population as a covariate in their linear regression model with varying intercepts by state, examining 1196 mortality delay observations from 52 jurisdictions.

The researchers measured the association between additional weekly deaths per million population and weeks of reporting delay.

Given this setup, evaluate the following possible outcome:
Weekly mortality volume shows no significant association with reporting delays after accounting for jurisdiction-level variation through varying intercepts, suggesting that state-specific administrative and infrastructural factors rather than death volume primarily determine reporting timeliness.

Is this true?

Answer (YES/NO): NO